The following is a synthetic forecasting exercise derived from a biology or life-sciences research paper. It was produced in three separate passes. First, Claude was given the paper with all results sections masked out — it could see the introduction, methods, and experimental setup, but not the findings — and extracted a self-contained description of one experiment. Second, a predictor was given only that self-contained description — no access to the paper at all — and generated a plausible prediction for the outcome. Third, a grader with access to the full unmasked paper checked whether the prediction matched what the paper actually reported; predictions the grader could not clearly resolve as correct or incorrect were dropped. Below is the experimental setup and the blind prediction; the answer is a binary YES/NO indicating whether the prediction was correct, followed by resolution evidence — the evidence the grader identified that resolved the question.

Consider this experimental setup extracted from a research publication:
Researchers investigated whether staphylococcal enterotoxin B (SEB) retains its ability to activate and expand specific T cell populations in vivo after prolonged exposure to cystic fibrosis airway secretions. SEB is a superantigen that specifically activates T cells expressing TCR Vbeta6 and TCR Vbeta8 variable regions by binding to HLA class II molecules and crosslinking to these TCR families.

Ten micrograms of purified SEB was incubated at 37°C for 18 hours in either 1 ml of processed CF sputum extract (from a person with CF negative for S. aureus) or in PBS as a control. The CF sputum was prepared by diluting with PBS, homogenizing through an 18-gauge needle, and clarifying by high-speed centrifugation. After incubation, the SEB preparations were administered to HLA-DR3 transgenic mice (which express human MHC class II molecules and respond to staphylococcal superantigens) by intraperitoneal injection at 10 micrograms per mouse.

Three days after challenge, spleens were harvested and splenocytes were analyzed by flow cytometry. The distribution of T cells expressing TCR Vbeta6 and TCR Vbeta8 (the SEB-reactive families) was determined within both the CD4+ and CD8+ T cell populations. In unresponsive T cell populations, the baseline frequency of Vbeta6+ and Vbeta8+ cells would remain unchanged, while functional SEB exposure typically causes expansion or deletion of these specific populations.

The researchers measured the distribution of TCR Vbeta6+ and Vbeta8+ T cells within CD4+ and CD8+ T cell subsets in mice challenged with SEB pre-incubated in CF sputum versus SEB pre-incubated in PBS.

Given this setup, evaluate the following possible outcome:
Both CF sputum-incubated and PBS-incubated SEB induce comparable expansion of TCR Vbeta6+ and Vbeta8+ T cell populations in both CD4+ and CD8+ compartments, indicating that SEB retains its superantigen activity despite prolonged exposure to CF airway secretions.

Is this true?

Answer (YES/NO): YES